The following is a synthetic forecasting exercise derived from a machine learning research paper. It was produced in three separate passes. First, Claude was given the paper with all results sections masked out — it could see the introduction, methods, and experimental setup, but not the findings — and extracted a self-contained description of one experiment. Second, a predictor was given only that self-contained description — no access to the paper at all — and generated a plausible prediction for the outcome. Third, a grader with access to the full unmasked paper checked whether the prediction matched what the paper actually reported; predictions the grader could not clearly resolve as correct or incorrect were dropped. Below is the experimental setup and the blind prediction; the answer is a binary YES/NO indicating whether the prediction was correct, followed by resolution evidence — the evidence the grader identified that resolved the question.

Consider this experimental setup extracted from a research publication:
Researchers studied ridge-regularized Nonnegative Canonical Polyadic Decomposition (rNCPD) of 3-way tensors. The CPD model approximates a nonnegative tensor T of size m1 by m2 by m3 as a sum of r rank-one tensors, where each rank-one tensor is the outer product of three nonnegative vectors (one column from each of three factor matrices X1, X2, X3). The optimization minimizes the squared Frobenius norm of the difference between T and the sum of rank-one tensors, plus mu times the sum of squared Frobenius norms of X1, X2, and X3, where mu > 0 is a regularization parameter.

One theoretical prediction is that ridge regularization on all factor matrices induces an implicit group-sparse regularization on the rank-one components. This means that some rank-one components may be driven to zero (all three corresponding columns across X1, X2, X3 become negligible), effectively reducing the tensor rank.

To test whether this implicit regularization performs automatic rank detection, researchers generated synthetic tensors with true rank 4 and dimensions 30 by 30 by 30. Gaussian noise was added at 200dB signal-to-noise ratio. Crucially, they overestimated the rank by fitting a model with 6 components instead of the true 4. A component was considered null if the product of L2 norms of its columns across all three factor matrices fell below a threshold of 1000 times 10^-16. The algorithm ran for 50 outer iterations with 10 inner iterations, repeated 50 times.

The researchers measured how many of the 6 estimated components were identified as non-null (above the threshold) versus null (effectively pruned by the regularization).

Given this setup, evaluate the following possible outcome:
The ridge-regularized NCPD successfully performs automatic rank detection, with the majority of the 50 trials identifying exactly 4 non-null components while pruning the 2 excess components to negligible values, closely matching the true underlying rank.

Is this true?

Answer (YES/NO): YES